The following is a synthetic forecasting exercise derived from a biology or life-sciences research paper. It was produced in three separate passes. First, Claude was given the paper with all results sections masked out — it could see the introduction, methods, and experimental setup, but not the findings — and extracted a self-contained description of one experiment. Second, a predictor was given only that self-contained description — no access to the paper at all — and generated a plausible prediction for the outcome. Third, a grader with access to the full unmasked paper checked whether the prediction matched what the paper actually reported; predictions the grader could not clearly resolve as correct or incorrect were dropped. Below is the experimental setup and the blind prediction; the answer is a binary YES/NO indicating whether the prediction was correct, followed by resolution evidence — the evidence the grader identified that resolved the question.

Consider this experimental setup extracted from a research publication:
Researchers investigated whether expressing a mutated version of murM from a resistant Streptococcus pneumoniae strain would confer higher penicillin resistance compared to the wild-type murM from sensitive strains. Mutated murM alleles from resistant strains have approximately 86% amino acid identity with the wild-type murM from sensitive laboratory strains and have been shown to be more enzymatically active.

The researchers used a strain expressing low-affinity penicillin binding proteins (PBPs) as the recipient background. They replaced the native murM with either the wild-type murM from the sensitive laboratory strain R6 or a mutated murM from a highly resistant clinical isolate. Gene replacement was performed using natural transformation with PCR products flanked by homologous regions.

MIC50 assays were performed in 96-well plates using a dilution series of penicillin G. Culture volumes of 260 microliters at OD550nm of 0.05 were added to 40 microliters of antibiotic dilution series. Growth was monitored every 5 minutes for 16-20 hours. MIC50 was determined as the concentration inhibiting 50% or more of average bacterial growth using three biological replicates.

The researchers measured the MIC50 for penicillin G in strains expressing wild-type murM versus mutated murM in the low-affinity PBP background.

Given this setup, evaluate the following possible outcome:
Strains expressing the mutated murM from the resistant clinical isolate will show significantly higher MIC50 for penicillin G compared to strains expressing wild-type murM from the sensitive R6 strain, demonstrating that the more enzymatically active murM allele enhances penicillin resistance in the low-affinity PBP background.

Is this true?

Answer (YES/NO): NO